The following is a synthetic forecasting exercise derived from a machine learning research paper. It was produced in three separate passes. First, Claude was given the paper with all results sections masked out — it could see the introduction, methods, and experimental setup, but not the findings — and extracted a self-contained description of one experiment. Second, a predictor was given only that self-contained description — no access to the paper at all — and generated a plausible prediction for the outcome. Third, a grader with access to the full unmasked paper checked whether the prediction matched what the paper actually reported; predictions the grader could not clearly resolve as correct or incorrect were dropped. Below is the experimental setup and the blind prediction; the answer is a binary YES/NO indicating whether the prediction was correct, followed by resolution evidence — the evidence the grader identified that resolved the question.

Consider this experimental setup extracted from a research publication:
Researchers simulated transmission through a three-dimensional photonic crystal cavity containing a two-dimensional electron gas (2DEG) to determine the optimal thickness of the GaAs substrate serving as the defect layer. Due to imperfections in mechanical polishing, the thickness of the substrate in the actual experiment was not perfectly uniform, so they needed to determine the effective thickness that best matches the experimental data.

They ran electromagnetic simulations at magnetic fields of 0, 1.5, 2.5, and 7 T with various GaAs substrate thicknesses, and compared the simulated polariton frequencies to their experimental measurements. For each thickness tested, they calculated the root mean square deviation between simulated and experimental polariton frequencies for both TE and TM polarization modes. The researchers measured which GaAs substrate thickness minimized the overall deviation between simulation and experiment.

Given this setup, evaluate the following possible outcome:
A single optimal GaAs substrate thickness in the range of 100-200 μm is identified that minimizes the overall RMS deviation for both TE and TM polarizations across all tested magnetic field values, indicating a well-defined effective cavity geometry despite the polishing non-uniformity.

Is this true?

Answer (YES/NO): NO